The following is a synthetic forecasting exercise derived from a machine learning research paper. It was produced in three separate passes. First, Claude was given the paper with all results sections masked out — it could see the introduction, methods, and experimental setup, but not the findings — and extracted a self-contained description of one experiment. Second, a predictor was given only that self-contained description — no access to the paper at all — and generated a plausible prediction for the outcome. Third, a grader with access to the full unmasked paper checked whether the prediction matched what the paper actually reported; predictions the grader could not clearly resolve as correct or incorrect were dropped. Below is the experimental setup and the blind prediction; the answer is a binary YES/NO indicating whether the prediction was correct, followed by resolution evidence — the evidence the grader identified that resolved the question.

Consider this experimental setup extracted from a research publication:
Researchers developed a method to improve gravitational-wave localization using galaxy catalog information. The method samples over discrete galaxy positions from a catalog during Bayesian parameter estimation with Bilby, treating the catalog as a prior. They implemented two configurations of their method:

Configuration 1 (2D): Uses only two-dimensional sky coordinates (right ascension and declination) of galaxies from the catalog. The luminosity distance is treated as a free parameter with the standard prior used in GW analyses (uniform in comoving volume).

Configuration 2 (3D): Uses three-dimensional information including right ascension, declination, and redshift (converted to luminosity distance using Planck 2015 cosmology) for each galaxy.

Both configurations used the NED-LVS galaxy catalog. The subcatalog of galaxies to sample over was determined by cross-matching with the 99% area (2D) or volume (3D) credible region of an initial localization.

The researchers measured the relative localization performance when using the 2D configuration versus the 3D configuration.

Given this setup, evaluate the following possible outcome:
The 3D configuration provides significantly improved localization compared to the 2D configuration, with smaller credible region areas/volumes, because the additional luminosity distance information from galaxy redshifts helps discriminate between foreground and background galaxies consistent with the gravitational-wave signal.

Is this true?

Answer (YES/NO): YES